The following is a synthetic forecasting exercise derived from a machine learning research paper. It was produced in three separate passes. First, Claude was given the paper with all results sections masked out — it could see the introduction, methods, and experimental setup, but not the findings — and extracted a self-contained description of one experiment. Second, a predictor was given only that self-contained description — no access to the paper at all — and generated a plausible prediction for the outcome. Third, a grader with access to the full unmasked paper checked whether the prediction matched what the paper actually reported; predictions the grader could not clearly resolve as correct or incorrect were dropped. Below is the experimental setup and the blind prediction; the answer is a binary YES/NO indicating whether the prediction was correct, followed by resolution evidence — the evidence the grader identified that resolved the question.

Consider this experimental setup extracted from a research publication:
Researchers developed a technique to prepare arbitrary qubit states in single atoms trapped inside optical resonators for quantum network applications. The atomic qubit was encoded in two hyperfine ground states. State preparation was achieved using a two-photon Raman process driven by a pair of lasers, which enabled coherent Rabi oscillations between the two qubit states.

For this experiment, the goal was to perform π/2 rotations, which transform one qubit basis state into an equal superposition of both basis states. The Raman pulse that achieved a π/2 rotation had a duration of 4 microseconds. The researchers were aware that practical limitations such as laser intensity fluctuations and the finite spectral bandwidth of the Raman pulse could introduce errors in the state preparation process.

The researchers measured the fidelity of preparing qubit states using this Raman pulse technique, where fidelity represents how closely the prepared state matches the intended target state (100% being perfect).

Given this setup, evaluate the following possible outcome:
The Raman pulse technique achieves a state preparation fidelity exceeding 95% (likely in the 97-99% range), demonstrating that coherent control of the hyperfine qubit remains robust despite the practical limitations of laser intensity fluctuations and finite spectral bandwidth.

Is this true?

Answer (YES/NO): YES